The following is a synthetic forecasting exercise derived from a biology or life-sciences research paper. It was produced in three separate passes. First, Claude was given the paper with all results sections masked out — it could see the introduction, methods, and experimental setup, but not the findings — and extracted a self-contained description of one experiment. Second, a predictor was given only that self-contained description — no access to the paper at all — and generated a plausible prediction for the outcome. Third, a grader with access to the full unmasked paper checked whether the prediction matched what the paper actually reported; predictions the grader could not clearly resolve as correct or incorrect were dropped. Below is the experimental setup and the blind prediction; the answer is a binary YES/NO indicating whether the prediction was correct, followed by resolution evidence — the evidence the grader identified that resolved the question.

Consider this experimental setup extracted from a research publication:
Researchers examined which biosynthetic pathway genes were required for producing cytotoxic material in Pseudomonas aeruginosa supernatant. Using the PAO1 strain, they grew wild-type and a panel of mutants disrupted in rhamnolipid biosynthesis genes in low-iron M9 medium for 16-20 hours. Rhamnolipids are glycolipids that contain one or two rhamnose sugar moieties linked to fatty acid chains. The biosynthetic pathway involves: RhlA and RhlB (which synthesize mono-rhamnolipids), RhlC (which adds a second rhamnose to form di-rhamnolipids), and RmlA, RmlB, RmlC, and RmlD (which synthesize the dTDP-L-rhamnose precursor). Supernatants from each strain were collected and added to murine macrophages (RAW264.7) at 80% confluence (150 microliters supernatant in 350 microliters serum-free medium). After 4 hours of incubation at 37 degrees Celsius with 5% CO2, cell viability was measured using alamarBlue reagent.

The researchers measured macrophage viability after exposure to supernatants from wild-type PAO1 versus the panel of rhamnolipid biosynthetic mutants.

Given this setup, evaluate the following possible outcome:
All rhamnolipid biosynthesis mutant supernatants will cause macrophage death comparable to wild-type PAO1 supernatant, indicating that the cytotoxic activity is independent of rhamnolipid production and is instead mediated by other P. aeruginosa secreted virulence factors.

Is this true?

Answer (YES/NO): NO